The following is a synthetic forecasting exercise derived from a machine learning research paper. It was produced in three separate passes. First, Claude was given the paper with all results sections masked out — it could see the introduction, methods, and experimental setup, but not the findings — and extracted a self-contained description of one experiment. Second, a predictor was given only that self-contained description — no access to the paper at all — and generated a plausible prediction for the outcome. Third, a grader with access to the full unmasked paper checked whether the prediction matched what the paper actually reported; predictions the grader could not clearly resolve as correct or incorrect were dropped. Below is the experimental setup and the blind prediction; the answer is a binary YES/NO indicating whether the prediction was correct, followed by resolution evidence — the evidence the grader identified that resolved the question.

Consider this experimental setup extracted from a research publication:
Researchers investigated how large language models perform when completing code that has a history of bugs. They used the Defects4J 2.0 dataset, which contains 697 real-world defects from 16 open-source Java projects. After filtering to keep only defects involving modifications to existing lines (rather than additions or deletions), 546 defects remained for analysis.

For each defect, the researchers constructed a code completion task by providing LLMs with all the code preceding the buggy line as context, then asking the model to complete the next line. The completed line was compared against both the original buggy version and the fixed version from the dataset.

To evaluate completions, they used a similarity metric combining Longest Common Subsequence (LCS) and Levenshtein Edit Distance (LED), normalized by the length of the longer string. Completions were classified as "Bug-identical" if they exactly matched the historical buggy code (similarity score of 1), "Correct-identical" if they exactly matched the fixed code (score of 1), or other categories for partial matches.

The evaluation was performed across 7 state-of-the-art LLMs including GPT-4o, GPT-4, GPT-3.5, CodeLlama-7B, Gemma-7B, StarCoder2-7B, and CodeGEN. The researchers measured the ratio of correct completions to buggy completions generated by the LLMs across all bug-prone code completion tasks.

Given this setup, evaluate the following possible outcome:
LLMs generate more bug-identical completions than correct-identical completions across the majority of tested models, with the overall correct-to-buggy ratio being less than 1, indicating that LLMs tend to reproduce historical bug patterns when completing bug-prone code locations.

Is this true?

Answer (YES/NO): NO